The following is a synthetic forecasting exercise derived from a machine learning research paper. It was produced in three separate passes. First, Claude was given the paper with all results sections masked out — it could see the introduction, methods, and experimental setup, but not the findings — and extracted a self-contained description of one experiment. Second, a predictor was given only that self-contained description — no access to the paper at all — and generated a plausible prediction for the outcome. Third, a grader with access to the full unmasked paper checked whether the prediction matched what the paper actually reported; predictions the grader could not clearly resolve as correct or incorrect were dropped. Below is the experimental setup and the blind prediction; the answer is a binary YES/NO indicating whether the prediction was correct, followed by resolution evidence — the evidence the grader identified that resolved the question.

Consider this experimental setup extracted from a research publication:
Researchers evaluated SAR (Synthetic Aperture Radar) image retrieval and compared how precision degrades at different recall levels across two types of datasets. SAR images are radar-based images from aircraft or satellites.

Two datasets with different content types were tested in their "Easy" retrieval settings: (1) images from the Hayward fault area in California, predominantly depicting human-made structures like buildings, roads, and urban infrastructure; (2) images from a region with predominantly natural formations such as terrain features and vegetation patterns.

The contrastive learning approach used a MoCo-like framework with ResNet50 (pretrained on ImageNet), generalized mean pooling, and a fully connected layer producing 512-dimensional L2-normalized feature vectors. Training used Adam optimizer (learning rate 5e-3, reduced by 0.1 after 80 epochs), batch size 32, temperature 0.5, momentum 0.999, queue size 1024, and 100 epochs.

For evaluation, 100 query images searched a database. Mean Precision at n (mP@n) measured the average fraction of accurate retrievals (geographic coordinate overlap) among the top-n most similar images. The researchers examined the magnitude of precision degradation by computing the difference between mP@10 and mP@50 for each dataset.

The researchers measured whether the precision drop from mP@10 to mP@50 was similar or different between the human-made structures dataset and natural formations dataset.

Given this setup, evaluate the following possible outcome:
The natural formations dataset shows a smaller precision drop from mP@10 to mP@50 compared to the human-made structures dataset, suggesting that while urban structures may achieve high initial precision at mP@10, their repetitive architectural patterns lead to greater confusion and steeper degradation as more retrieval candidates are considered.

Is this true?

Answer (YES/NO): NO